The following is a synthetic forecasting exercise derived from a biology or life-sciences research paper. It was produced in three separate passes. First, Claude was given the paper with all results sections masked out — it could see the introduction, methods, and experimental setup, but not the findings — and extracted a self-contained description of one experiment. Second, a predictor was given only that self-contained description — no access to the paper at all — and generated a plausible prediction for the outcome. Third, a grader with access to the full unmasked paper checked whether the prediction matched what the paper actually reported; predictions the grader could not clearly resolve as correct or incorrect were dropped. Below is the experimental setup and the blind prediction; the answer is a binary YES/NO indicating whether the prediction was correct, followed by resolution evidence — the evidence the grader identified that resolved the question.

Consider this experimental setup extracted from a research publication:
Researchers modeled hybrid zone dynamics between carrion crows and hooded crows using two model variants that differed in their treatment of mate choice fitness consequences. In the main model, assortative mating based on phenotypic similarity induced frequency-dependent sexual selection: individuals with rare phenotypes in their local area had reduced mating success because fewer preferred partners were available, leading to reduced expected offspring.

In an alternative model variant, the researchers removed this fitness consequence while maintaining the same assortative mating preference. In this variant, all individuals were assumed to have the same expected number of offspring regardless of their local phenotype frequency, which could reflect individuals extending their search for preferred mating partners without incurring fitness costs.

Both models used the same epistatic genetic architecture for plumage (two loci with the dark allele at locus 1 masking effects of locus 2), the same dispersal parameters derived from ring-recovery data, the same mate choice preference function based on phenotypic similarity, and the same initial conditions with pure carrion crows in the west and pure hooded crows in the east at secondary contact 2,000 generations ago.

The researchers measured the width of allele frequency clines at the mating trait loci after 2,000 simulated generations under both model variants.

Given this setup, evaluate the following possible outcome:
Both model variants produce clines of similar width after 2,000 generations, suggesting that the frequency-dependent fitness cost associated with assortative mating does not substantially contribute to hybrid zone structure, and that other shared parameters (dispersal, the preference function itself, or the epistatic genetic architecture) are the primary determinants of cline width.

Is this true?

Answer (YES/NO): NO